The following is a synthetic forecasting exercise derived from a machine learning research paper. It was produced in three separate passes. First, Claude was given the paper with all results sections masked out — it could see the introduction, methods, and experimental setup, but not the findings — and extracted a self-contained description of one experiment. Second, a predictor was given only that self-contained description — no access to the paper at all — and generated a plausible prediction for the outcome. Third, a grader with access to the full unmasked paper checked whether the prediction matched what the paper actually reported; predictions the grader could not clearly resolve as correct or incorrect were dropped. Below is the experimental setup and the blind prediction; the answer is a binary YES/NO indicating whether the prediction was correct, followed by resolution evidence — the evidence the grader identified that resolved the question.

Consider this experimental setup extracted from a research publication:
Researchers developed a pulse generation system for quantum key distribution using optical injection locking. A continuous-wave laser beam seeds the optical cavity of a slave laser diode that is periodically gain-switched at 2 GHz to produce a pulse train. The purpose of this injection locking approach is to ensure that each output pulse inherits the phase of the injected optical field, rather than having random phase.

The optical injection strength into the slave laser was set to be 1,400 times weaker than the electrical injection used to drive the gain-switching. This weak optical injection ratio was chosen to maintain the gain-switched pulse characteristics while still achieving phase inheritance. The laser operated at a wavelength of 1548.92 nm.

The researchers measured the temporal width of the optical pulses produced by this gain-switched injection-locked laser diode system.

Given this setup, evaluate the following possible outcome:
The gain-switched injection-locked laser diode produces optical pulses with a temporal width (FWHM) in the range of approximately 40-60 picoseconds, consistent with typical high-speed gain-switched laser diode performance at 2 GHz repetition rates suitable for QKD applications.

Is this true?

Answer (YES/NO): NO